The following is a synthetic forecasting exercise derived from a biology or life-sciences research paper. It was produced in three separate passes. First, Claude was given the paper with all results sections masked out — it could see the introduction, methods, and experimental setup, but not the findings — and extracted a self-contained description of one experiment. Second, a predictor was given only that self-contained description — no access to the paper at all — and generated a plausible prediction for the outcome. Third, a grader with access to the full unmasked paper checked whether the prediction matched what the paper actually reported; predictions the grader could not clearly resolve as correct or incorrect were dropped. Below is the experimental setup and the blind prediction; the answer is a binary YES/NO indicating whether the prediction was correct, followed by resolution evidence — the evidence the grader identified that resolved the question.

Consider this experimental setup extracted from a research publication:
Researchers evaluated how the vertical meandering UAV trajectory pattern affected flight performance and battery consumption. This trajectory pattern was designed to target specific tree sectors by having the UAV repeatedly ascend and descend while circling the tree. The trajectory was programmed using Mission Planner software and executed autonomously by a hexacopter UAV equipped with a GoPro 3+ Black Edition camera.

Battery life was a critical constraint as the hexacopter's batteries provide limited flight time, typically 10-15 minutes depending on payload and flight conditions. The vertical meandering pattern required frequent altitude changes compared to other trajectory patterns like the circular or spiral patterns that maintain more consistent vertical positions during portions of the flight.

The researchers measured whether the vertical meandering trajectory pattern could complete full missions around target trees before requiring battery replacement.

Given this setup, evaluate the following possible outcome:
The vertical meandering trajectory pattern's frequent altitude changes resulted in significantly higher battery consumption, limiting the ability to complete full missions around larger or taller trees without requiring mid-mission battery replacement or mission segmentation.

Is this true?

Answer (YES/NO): NO